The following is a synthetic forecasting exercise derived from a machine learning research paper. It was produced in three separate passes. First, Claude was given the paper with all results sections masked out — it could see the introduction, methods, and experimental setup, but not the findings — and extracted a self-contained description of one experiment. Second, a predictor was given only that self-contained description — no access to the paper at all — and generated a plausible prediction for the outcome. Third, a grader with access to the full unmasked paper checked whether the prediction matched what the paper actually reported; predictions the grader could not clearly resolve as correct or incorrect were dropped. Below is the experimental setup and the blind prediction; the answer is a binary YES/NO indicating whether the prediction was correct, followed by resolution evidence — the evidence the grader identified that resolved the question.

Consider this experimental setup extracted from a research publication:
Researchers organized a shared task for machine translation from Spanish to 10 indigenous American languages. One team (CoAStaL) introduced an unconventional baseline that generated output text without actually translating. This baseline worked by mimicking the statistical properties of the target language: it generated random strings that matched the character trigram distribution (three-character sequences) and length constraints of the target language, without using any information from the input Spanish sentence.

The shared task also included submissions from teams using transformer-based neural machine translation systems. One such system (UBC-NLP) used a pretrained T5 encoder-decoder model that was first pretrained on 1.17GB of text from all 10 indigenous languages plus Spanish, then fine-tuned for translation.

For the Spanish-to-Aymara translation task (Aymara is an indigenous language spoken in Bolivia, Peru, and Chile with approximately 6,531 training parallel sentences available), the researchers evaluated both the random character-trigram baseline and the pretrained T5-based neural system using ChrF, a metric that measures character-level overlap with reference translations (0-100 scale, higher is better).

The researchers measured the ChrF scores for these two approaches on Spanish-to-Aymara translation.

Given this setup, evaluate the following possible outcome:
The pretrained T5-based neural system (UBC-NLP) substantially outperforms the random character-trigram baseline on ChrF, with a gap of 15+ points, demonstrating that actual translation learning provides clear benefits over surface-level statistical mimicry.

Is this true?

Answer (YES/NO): NO